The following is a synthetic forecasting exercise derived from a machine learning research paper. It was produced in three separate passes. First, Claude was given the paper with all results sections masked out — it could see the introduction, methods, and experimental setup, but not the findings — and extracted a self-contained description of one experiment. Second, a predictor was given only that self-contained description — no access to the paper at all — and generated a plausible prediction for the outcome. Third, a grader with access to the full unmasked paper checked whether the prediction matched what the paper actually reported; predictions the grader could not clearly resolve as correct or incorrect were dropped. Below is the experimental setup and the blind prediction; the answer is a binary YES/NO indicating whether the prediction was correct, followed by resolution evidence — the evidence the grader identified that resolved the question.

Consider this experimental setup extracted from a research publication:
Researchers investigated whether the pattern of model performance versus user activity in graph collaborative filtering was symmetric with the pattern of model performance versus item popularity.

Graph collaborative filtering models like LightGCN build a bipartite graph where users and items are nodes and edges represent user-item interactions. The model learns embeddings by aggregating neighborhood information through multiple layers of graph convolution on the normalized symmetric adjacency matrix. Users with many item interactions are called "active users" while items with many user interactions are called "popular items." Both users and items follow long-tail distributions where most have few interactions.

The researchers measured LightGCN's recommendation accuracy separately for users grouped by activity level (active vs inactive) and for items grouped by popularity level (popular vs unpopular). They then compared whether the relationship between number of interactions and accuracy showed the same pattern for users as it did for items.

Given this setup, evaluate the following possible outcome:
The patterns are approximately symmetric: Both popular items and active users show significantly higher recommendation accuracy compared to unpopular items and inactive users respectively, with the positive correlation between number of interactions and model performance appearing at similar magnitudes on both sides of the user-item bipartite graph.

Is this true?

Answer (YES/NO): NO